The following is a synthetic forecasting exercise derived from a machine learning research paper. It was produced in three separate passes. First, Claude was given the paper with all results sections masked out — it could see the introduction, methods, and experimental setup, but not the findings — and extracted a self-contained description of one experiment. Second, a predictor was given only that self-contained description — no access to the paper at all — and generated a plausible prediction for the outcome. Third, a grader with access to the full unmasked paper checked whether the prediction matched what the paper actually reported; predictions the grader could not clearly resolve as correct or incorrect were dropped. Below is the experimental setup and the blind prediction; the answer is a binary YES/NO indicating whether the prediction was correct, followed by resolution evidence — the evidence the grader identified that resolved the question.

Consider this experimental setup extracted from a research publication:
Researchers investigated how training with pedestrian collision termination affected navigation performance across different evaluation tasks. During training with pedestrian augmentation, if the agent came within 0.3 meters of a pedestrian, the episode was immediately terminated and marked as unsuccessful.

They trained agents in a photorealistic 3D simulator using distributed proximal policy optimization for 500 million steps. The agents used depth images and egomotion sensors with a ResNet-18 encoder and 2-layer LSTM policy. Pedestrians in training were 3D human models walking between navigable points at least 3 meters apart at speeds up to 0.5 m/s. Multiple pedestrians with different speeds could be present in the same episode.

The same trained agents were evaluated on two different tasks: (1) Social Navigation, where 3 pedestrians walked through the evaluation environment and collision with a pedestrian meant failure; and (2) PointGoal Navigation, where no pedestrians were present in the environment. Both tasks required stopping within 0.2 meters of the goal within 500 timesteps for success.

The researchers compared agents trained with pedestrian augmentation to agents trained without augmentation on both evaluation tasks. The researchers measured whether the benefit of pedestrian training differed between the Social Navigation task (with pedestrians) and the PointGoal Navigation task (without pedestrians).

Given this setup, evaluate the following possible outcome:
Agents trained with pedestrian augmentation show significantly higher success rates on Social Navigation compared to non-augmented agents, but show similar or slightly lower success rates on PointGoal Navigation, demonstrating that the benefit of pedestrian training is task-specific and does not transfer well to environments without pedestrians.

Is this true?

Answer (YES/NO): NO